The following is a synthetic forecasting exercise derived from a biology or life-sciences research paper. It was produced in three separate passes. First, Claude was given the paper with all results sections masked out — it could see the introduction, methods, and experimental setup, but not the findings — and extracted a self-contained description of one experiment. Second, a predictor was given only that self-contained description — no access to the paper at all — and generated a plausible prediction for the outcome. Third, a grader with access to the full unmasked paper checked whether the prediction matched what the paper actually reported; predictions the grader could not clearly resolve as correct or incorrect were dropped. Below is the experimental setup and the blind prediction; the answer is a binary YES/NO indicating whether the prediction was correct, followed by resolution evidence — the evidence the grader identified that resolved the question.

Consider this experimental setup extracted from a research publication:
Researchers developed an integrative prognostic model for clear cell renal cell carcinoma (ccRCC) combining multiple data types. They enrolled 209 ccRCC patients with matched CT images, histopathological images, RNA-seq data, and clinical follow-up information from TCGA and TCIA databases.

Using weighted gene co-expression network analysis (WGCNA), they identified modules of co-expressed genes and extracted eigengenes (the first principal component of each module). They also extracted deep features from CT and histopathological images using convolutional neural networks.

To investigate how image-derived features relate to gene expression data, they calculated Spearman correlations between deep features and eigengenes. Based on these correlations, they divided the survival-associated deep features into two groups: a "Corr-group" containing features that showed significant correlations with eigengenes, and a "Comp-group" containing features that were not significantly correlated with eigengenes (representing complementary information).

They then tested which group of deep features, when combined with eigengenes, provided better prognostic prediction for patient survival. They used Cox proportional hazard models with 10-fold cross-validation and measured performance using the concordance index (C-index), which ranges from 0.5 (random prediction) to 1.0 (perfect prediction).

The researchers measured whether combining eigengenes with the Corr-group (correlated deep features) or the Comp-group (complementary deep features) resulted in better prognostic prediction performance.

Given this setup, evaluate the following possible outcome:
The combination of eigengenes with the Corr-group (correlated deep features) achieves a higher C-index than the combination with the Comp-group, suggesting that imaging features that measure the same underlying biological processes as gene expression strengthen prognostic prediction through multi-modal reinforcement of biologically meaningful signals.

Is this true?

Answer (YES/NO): NO